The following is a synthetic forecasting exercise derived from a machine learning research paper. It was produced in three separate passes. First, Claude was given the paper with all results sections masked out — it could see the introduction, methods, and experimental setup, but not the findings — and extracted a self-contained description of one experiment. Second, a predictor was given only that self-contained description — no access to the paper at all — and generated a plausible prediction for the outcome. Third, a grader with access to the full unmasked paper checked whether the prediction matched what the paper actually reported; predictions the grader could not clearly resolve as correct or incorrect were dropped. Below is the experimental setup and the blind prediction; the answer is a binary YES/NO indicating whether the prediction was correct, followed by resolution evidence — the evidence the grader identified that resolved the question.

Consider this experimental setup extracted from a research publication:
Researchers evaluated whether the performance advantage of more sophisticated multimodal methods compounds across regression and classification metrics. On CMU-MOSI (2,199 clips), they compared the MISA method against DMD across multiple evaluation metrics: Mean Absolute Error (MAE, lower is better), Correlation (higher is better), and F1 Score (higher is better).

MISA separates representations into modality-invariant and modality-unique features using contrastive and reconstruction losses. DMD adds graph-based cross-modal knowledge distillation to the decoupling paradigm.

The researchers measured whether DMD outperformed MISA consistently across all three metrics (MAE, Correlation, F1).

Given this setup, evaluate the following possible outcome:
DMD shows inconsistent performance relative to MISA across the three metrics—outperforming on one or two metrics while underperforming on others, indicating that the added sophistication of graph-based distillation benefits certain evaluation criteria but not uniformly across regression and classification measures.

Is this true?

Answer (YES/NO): NO